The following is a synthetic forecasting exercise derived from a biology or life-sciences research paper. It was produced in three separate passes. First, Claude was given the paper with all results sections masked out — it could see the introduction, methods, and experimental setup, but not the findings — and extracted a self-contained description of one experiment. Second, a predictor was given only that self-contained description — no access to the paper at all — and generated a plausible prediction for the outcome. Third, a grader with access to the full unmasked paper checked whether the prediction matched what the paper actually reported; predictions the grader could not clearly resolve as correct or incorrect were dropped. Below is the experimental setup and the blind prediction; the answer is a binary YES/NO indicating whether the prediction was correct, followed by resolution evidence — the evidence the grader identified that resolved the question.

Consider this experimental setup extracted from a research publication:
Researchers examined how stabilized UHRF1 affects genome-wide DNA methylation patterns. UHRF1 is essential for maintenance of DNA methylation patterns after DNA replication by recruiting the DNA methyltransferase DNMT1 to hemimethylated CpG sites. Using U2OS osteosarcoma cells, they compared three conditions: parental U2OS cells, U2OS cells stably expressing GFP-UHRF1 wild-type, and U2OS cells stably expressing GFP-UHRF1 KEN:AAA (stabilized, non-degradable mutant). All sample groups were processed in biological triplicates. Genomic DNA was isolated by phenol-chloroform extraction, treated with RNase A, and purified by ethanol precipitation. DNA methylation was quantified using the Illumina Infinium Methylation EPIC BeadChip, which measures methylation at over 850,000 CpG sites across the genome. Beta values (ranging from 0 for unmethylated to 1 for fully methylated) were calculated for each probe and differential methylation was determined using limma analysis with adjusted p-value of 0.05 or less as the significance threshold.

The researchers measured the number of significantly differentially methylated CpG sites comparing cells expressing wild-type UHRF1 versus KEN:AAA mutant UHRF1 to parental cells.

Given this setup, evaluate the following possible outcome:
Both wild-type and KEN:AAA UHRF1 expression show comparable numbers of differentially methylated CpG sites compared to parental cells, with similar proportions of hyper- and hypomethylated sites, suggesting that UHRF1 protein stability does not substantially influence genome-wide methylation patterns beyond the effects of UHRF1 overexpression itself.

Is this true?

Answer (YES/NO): NO